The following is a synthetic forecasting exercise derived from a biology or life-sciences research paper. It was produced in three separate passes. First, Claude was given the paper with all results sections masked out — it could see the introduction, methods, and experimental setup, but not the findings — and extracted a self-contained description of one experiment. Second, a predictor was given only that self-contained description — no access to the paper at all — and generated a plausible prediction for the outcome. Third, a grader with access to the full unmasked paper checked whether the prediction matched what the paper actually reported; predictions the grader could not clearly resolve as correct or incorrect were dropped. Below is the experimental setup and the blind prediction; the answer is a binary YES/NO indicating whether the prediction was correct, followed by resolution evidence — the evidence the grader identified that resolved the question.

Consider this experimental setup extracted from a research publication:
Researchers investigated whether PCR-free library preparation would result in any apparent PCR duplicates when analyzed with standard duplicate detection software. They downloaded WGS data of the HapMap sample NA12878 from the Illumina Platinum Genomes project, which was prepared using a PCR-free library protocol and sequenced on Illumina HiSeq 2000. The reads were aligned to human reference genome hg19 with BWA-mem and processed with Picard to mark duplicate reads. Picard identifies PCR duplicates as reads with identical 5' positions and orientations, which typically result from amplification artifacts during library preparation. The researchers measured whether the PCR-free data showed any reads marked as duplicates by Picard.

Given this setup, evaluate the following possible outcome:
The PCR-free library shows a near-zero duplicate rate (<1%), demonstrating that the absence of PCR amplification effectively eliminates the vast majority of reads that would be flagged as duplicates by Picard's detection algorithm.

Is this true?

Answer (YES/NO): NO